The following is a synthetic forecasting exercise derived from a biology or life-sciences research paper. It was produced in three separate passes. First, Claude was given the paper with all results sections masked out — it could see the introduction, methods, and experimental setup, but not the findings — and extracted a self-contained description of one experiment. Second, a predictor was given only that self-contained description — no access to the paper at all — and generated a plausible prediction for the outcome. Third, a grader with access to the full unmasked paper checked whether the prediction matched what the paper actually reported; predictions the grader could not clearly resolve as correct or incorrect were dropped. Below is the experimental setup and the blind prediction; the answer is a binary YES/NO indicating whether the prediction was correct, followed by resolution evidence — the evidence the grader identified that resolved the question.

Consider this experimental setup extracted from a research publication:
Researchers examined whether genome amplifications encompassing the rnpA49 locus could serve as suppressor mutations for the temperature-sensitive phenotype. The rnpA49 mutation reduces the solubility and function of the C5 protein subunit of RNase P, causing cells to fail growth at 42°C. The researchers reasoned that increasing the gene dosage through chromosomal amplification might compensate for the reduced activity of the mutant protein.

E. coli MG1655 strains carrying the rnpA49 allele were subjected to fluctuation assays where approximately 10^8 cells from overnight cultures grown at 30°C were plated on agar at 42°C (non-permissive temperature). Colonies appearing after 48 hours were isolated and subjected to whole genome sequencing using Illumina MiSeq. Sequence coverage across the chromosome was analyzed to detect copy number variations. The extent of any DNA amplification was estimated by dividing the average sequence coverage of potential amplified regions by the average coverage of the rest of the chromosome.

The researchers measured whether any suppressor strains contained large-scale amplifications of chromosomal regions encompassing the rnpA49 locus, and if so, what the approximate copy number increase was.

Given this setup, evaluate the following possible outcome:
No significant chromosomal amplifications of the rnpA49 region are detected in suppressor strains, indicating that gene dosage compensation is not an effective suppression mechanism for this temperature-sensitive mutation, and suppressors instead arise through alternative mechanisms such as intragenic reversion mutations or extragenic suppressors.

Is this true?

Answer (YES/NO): NO